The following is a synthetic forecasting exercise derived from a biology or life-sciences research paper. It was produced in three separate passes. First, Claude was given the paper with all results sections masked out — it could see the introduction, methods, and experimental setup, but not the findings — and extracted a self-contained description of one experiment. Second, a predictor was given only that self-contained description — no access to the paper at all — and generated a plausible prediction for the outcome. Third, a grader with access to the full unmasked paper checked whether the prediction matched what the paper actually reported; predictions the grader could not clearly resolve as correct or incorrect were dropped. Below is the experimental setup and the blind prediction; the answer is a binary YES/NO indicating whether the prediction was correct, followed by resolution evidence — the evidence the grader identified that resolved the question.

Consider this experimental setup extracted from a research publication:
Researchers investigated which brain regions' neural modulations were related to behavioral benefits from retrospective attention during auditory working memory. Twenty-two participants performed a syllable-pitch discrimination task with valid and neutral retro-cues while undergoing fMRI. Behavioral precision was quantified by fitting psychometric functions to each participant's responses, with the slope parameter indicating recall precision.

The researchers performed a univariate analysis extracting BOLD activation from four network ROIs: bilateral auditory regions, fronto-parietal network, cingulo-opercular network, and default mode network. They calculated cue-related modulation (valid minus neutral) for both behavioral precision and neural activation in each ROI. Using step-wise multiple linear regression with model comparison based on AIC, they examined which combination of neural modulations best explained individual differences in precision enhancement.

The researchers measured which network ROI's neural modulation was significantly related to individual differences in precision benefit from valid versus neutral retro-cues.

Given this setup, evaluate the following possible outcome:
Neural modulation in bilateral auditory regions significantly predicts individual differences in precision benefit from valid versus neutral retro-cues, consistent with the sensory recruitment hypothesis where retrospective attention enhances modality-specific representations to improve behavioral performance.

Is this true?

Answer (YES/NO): NO